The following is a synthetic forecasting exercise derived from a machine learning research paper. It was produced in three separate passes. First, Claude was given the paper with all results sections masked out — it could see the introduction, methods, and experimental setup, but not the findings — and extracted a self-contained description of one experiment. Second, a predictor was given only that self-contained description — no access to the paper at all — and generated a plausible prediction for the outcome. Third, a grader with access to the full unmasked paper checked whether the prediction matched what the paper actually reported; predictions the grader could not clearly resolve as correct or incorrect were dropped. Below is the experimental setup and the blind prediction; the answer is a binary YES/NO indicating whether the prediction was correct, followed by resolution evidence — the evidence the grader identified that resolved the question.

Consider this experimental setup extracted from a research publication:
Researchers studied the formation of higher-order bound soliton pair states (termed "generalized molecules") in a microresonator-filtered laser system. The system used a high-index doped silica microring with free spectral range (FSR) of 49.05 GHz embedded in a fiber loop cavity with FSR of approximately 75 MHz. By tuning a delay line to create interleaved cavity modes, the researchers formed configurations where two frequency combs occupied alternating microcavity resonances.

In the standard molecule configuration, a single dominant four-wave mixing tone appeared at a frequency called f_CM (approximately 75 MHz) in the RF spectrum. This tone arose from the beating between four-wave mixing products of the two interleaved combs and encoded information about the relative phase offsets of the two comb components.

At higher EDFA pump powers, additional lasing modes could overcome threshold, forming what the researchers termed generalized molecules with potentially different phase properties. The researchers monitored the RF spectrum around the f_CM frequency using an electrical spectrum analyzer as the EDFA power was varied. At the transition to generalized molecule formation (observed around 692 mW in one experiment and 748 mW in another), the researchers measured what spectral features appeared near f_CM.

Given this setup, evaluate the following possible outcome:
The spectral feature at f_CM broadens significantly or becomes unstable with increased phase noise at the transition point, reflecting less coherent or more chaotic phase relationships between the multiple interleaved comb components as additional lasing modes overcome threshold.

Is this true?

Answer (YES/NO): NO